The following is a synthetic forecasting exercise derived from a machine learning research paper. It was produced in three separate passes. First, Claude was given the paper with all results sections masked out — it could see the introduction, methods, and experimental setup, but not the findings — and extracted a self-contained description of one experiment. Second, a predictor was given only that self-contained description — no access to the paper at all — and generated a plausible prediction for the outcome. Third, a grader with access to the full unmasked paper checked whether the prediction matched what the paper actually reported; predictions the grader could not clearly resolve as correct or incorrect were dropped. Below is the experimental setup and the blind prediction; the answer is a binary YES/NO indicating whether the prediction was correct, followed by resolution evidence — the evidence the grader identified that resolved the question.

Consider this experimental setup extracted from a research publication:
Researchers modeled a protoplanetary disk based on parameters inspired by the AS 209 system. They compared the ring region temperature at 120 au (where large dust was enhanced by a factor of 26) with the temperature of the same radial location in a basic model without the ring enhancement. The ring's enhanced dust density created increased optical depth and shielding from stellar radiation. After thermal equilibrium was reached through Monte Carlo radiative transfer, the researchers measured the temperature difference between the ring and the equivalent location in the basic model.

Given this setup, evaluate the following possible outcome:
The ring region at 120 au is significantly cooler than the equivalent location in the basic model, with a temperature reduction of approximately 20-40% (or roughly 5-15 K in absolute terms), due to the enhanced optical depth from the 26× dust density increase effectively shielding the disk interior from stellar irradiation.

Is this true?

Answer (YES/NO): NO